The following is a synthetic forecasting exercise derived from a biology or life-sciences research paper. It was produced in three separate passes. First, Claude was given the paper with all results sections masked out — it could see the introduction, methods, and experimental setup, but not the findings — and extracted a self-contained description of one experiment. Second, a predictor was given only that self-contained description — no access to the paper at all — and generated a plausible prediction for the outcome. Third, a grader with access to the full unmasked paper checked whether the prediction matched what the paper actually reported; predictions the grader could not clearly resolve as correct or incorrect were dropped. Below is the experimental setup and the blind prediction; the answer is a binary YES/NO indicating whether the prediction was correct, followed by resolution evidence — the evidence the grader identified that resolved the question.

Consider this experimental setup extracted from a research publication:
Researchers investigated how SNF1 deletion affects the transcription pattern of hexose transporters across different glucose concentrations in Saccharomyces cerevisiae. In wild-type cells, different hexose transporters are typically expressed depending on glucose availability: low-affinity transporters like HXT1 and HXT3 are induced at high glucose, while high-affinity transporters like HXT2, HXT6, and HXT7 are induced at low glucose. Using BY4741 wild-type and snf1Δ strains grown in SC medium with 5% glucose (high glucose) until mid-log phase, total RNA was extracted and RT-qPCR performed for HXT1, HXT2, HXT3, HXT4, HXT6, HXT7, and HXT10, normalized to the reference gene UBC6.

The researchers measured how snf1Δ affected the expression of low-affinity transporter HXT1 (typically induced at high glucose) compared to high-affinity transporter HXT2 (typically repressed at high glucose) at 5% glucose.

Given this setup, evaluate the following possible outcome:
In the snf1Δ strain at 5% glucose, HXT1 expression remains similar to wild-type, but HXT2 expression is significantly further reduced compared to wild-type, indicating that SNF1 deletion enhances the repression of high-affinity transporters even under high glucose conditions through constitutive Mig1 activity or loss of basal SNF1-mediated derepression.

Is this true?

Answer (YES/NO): NO